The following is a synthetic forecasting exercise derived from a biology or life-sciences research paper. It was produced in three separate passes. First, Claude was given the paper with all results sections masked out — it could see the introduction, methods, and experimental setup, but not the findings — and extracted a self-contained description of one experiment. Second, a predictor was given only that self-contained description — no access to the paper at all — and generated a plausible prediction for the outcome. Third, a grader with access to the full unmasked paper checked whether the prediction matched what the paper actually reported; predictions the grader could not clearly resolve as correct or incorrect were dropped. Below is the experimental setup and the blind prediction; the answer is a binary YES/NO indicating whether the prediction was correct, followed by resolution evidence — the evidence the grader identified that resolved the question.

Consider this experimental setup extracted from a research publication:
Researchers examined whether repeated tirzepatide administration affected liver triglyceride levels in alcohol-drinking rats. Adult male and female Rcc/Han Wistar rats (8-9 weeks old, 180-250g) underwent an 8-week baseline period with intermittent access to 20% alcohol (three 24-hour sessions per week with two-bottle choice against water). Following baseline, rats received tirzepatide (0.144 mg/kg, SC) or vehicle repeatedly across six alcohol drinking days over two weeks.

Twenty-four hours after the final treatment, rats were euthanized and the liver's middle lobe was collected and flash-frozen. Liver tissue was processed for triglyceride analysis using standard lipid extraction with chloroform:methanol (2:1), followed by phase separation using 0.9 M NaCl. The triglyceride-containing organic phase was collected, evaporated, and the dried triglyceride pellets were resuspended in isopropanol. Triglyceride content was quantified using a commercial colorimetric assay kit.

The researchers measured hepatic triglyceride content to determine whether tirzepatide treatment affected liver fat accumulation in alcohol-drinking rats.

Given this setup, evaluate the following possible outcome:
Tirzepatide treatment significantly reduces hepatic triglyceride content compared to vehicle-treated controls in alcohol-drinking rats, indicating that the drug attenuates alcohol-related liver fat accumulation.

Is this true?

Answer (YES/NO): YES